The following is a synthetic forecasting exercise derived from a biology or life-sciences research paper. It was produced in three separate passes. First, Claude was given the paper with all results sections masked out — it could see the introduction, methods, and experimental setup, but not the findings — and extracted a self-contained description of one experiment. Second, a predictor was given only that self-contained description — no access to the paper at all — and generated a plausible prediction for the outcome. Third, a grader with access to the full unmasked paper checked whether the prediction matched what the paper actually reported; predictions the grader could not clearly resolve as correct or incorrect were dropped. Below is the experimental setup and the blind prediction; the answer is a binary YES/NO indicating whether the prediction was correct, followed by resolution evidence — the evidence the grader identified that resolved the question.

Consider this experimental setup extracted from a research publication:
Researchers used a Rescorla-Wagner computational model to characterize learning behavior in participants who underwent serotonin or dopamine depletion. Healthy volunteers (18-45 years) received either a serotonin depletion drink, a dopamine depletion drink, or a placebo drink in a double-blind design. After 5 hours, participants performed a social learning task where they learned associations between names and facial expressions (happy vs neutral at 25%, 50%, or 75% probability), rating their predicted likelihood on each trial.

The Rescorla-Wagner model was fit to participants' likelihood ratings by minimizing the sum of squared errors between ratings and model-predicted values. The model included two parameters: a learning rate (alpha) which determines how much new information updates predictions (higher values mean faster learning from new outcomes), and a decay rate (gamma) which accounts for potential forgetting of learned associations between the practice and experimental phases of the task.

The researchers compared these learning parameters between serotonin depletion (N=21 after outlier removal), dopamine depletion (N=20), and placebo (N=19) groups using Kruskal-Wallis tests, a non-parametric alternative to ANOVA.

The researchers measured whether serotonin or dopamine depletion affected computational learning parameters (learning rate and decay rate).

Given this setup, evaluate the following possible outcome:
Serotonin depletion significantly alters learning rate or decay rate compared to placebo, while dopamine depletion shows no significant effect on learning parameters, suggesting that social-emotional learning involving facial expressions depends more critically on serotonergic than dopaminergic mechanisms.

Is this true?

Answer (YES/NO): NO